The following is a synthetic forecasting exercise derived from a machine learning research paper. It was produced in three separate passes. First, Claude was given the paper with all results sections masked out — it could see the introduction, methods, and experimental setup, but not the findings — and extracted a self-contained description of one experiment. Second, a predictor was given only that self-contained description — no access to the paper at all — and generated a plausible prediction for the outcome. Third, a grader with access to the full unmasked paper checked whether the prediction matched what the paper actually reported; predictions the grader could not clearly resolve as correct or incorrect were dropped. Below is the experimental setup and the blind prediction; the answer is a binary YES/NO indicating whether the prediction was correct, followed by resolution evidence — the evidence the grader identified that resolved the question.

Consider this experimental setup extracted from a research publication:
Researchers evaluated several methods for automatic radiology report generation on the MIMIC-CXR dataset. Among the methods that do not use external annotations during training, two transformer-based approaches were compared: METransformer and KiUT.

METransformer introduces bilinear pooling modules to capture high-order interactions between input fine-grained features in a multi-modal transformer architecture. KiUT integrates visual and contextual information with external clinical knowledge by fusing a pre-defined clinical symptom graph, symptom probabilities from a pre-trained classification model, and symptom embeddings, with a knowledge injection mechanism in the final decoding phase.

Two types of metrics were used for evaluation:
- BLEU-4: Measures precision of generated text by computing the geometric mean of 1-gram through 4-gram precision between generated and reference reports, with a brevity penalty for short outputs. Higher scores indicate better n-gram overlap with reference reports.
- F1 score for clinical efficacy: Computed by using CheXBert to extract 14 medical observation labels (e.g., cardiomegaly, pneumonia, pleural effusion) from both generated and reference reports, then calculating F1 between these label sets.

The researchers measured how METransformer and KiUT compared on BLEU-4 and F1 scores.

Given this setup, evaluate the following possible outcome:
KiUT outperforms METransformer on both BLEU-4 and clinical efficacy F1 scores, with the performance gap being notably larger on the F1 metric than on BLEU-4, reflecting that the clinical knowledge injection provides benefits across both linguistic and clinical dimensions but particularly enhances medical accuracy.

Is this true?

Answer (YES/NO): NO